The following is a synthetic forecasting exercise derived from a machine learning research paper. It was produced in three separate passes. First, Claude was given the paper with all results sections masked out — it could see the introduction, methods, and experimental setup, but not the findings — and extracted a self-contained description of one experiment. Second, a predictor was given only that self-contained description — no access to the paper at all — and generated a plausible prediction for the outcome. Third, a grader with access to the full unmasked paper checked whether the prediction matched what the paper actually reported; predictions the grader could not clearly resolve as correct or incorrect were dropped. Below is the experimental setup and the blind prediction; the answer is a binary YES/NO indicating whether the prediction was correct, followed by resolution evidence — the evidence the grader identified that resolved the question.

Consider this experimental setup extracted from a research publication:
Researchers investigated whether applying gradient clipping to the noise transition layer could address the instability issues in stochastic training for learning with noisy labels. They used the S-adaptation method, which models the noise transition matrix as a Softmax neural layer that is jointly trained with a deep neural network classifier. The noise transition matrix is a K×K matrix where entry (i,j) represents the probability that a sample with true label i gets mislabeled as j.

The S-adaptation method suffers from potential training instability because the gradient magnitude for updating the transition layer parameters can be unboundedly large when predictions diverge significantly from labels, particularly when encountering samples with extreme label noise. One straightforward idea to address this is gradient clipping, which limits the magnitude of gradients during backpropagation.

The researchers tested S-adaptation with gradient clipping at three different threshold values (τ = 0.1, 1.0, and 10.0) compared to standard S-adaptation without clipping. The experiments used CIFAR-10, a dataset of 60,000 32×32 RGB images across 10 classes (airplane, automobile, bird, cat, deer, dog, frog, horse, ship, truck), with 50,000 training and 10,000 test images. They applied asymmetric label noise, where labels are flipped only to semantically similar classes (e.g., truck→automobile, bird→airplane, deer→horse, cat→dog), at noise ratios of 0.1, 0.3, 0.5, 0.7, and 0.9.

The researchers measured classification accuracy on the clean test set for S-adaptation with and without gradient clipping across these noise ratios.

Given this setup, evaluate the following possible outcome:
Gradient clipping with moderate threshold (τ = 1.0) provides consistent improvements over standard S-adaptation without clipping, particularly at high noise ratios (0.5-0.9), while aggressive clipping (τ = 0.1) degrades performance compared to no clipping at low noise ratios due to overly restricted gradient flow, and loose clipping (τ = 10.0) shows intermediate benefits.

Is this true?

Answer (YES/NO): NO